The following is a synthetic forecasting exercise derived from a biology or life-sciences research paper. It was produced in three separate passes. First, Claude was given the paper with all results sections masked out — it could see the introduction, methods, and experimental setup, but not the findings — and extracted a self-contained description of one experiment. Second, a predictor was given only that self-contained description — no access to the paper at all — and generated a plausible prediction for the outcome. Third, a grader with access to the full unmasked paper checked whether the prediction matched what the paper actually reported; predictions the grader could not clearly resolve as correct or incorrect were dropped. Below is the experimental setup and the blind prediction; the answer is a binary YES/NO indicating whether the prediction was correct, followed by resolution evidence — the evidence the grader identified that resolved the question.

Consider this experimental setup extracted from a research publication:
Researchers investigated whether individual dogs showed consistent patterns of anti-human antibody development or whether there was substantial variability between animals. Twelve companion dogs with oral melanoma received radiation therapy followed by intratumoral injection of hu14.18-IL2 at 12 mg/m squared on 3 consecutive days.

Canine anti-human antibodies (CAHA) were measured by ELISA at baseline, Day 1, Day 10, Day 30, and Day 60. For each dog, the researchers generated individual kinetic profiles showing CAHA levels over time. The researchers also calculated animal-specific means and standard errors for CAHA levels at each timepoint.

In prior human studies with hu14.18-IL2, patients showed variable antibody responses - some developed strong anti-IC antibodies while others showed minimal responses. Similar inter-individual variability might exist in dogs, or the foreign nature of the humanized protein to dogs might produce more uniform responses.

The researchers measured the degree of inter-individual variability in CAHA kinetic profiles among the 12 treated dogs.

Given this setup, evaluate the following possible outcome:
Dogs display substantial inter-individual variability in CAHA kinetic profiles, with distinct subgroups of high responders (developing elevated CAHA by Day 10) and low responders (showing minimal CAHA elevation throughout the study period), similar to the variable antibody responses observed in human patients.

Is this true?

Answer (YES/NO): NO